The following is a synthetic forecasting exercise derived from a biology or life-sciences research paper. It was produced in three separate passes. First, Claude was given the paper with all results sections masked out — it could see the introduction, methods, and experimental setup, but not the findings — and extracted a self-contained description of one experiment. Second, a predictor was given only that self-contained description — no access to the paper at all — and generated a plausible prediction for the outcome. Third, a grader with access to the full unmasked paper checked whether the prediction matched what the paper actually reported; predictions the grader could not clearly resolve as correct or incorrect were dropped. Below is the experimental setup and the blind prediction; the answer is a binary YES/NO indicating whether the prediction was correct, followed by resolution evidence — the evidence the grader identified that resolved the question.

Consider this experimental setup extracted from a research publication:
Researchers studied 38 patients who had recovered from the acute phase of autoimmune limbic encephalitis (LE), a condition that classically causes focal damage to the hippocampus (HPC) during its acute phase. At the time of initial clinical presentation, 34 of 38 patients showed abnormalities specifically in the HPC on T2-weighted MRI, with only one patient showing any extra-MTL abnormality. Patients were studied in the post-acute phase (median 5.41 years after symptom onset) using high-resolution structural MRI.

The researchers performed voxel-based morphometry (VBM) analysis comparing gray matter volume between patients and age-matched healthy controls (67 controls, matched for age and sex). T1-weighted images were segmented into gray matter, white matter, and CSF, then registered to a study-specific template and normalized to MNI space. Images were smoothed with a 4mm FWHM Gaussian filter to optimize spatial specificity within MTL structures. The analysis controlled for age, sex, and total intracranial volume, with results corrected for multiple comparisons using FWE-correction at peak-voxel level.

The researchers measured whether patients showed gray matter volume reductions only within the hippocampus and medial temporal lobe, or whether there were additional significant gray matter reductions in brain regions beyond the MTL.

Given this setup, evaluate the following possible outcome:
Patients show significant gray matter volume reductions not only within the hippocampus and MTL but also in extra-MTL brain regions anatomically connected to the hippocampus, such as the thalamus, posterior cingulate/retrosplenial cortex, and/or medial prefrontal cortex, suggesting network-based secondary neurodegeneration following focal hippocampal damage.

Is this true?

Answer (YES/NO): YES